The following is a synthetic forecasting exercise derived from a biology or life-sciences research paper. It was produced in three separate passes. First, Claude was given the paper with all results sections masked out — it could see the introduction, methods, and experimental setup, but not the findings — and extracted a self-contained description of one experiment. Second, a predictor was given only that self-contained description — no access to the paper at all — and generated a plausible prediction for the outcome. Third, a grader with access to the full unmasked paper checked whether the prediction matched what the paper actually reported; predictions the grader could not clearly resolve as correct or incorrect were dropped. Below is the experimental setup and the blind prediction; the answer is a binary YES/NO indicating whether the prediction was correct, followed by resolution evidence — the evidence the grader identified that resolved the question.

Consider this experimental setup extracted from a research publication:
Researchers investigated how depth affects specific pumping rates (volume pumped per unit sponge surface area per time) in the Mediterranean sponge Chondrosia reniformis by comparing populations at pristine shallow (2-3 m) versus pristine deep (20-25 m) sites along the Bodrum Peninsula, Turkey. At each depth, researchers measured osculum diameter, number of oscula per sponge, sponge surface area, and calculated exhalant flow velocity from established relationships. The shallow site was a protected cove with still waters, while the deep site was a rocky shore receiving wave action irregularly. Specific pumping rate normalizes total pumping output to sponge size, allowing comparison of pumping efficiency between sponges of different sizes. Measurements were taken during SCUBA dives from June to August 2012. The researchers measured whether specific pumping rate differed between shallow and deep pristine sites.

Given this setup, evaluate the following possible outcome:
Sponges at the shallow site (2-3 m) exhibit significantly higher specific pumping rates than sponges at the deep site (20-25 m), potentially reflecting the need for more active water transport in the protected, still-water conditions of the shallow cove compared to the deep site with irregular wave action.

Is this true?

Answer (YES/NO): YES